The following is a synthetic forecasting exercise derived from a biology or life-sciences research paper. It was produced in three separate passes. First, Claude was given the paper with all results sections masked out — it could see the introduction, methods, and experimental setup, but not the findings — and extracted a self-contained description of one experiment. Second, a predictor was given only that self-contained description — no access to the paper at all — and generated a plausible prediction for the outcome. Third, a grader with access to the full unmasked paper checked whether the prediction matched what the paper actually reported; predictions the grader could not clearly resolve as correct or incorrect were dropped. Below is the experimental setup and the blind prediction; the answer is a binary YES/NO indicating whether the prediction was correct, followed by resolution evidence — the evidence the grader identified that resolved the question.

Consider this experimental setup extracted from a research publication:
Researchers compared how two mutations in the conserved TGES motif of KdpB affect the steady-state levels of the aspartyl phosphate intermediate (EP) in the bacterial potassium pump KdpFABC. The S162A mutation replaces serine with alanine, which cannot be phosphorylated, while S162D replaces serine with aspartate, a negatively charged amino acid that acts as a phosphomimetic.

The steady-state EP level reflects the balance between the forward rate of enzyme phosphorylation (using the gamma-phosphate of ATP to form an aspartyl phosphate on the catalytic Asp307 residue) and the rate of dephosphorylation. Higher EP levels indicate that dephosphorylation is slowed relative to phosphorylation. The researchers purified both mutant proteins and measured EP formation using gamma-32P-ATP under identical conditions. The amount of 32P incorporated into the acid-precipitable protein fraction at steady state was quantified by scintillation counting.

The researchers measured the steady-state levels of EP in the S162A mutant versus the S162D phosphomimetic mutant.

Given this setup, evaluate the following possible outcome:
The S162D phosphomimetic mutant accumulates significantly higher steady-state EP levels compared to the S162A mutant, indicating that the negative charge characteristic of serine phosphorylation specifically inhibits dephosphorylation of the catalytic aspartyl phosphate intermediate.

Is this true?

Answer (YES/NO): NO